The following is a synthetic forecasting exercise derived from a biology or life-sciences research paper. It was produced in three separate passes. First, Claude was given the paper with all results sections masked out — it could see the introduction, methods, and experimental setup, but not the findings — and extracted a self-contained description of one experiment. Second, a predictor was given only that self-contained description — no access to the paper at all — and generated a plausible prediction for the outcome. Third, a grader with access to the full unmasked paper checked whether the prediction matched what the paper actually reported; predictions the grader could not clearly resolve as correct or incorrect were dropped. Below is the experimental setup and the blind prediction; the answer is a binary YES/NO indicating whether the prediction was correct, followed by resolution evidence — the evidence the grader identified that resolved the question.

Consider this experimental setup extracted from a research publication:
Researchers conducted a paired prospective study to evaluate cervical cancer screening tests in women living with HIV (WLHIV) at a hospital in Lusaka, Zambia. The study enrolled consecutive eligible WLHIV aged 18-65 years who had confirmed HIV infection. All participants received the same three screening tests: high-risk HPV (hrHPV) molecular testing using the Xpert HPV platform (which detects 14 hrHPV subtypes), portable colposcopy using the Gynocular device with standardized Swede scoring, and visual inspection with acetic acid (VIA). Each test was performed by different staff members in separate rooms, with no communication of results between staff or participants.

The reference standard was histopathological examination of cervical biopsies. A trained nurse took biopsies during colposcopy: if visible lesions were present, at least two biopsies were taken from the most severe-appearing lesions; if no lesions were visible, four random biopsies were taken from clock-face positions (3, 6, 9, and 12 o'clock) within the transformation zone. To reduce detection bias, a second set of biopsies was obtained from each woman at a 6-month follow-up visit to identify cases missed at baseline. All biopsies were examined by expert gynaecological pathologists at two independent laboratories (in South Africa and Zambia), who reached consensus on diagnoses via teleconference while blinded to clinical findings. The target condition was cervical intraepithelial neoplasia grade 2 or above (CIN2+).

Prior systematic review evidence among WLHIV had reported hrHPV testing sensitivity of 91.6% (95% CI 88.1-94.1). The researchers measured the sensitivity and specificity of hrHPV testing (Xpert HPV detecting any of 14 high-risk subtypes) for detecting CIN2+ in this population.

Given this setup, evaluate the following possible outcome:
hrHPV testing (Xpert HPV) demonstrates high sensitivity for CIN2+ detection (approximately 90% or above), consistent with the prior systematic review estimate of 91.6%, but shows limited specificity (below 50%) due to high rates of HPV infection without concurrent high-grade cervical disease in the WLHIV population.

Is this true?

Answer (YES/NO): NO